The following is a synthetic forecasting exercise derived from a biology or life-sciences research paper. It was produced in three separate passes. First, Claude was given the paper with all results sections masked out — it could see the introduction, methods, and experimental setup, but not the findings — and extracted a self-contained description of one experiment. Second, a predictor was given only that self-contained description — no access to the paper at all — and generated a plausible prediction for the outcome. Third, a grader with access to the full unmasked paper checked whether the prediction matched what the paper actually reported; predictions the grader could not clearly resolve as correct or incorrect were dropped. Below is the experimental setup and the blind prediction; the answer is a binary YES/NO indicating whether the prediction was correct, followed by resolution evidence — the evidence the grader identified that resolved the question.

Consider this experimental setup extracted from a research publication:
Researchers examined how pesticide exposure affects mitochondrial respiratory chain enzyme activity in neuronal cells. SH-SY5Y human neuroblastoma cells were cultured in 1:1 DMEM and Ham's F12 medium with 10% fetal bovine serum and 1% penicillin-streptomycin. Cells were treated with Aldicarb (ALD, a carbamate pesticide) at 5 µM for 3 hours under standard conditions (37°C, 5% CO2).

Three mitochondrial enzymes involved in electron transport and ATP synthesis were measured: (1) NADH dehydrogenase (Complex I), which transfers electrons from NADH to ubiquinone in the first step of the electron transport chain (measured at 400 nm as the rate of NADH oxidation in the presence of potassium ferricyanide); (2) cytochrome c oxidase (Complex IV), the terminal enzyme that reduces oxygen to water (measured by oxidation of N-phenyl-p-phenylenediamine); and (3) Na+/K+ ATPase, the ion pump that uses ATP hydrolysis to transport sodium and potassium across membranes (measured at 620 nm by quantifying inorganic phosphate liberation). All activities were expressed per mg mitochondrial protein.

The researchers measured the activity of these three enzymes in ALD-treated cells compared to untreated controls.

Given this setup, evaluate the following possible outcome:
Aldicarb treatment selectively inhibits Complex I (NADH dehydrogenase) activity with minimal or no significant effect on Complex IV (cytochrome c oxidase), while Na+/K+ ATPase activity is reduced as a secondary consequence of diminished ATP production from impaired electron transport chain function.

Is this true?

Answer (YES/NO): NO